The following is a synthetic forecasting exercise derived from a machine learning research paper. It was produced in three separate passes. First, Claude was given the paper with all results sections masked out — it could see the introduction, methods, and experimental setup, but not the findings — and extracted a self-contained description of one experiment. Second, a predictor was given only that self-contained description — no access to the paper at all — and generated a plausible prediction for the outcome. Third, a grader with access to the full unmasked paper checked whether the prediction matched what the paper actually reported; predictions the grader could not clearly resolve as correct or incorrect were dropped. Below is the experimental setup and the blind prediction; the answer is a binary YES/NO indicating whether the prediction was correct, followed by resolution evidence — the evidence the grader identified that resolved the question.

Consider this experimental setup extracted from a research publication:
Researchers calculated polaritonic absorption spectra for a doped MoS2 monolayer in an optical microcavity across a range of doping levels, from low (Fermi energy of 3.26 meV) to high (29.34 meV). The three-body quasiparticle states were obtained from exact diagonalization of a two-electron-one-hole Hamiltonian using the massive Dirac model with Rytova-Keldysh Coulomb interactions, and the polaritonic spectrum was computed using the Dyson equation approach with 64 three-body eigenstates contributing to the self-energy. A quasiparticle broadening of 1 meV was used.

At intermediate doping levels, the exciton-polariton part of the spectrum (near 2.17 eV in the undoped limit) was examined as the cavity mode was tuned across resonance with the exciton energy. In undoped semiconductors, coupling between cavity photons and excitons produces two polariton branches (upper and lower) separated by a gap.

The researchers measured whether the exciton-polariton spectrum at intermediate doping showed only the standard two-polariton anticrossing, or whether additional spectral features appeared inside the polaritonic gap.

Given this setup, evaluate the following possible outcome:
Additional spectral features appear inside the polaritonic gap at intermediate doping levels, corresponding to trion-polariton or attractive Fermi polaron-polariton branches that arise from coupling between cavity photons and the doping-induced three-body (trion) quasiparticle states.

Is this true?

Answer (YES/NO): NO